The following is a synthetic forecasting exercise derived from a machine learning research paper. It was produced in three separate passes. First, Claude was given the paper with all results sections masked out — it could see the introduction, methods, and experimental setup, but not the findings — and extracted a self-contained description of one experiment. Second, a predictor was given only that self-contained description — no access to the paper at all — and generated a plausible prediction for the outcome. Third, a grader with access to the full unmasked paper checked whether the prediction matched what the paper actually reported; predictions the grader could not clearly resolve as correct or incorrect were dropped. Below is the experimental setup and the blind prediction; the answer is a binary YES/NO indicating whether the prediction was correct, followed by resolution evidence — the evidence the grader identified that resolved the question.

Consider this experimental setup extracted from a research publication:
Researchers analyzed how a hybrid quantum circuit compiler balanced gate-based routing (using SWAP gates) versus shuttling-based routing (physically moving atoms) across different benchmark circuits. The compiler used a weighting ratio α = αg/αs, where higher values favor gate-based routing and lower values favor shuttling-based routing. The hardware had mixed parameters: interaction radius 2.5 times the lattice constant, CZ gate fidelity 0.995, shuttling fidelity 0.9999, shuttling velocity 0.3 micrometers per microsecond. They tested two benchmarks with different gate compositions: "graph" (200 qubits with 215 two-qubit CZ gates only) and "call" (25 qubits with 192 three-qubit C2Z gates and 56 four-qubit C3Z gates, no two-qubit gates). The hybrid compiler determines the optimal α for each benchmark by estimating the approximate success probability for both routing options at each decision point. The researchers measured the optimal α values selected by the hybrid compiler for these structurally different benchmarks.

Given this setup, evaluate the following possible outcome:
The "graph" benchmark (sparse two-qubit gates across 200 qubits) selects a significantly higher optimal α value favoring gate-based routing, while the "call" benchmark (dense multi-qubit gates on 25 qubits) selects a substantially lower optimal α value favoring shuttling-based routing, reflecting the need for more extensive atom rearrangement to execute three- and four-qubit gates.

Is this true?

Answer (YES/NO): NO